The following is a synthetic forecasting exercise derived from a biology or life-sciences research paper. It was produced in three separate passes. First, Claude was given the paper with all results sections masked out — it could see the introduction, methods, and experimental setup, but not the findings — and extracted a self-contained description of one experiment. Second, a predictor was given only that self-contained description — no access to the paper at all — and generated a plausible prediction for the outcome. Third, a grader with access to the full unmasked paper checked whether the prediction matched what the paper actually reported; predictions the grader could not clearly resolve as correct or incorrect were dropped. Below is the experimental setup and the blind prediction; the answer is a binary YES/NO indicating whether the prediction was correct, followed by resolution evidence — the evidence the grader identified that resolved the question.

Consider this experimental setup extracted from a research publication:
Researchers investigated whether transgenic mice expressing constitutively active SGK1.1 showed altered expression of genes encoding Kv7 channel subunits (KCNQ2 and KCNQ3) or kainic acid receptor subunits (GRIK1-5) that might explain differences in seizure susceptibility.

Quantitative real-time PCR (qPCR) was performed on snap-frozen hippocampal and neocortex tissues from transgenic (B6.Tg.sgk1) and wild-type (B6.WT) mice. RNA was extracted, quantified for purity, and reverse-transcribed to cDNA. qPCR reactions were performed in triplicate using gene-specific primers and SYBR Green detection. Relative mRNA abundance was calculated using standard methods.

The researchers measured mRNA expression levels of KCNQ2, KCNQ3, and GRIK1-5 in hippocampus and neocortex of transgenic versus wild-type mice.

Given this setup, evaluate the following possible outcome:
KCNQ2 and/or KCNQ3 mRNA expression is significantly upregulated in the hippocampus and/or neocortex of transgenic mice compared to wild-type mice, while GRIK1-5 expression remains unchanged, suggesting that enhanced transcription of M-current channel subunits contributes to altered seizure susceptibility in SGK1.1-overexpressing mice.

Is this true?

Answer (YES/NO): NO